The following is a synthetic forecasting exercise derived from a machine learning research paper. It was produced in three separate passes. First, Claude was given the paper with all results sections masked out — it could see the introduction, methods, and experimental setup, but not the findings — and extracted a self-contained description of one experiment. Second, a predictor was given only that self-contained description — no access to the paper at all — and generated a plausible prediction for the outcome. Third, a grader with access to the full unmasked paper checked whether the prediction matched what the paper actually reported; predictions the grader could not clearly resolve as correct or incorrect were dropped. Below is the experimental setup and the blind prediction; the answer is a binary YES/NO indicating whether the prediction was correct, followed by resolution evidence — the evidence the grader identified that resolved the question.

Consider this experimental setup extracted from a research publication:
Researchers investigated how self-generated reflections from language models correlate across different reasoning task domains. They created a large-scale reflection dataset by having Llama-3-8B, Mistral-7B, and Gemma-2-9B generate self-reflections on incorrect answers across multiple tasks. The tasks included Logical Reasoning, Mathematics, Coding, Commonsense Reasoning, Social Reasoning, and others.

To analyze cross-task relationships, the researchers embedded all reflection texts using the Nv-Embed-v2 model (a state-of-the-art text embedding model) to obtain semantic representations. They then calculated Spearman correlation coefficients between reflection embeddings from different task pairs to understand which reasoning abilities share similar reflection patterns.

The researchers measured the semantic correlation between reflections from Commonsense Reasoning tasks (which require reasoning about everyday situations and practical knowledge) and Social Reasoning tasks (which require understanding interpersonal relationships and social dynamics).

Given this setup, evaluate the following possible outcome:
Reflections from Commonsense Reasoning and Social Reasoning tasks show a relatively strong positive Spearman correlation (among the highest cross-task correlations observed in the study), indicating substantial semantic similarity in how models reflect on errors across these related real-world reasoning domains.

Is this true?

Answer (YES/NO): NO